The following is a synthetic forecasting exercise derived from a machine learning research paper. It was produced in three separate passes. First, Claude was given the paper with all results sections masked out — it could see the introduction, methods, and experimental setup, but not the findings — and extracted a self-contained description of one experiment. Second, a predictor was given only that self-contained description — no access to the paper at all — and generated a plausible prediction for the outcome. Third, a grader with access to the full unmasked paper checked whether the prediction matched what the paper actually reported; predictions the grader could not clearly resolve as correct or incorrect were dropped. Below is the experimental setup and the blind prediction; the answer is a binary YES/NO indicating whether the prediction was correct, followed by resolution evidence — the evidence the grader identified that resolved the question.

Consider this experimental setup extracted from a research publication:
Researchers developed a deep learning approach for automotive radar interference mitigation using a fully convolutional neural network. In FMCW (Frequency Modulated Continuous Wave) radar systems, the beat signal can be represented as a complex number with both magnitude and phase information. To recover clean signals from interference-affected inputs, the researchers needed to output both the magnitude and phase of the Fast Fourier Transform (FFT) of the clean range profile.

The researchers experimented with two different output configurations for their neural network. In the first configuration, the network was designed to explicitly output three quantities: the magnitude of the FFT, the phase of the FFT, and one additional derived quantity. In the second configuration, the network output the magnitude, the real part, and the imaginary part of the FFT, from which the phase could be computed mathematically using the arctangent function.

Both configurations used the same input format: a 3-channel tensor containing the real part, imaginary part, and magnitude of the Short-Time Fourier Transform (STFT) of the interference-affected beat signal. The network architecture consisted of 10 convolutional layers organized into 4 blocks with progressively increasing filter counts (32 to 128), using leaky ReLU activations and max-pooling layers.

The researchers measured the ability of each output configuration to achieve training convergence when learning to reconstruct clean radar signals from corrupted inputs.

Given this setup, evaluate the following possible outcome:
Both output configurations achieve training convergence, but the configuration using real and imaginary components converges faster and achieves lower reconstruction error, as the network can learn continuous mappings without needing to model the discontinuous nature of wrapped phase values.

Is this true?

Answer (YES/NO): NO